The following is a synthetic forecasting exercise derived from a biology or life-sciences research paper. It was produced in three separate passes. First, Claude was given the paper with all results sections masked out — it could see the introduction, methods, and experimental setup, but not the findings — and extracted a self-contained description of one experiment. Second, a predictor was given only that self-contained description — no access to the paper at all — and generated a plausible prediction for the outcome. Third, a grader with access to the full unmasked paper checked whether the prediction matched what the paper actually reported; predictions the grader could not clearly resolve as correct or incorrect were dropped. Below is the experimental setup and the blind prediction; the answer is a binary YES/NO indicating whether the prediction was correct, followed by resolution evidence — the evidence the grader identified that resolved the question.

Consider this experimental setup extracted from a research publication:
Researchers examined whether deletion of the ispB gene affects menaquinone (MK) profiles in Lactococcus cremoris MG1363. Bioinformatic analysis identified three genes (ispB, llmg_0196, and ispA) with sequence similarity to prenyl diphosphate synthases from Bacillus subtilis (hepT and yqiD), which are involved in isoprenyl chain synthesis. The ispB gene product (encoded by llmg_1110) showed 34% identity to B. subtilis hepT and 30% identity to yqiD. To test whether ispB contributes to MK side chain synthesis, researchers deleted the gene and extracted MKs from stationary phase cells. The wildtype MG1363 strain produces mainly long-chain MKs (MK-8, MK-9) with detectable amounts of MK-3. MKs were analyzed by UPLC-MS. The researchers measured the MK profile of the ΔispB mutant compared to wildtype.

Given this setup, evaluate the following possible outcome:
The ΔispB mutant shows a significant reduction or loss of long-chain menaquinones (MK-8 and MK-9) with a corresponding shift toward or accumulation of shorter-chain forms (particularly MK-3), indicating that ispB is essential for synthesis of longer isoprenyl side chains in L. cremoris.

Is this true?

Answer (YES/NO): NO